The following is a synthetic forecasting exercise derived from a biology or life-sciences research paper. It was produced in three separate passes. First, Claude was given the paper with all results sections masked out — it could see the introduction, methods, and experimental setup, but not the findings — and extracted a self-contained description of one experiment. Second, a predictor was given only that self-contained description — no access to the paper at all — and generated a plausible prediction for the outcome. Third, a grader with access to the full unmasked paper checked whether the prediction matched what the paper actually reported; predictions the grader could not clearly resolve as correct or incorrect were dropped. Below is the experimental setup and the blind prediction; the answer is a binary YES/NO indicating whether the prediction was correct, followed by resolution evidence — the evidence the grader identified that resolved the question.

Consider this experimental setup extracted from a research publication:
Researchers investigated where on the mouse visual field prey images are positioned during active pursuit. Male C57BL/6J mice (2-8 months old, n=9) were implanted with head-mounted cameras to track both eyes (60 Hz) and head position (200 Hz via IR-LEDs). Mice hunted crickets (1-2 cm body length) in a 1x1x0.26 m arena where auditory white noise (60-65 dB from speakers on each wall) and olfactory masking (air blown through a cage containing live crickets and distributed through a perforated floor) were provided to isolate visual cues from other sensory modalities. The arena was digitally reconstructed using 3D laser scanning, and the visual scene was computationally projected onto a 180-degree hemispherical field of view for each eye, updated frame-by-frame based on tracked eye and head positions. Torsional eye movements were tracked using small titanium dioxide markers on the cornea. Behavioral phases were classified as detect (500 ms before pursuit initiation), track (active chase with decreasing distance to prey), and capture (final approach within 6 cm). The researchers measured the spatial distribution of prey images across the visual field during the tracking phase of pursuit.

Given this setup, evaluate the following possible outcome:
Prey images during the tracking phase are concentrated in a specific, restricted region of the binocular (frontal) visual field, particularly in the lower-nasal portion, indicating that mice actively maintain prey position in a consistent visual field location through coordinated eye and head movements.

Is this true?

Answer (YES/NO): NO